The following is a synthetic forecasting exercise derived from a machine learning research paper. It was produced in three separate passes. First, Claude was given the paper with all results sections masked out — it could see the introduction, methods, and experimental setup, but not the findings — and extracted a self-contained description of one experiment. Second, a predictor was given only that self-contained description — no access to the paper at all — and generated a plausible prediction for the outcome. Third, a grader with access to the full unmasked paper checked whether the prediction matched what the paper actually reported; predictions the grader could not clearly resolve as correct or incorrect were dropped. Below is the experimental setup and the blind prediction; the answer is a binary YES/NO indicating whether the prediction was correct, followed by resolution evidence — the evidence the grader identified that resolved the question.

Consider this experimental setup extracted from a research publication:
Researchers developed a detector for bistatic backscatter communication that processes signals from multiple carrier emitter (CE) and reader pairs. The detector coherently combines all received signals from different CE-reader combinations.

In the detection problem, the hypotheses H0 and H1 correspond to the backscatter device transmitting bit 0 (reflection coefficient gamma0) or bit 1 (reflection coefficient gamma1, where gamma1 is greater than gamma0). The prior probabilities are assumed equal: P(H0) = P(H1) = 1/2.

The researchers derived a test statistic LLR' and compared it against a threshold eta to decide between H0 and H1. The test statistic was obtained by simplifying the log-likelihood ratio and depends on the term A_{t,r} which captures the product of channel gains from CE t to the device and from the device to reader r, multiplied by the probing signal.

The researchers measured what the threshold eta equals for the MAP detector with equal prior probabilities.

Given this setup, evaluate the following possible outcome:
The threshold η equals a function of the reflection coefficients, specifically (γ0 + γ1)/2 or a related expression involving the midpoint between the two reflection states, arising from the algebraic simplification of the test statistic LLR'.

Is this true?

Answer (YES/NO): YES